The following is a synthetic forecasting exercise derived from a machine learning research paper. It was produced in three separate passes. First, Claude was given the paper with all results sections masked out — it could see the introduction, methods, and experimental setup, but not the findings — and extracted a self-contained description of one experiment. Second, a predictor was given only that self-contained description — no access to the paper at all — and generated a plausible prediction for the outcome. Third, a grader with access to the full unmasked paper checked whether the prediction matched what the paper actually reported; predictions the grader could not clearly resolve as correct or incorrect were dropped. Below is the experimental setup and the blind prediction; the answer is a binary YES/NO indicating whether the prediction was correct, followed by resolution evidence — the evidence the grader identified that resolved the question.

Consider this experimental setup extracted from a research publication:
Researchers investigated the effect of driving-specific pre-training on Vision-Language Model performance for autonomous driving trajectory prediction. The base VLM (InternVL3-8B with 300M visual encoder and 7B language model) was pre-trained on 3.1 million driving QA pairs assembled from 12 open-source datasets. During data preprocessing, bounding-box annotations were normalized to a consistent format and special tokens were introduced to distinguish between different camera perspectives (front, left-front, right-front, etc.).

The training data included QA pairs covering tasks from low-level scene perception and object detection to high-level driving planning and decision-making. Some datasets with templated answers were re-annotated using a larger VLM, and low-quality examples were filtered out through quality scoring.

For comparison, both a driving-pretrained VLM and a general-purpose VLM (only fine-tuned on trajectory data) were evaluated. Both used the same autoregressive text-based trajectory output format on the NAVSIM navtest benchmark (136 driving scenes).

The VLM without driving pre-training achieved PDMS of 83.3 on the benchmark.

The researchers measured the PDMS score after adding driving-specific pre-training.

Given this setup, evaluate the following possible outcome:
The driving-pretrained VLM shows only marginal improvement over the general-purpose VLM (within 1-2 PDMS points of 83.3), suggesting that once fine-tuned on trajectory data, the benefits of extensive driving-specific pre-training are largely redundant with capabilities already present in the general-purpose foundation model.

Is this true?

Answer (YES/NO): NO